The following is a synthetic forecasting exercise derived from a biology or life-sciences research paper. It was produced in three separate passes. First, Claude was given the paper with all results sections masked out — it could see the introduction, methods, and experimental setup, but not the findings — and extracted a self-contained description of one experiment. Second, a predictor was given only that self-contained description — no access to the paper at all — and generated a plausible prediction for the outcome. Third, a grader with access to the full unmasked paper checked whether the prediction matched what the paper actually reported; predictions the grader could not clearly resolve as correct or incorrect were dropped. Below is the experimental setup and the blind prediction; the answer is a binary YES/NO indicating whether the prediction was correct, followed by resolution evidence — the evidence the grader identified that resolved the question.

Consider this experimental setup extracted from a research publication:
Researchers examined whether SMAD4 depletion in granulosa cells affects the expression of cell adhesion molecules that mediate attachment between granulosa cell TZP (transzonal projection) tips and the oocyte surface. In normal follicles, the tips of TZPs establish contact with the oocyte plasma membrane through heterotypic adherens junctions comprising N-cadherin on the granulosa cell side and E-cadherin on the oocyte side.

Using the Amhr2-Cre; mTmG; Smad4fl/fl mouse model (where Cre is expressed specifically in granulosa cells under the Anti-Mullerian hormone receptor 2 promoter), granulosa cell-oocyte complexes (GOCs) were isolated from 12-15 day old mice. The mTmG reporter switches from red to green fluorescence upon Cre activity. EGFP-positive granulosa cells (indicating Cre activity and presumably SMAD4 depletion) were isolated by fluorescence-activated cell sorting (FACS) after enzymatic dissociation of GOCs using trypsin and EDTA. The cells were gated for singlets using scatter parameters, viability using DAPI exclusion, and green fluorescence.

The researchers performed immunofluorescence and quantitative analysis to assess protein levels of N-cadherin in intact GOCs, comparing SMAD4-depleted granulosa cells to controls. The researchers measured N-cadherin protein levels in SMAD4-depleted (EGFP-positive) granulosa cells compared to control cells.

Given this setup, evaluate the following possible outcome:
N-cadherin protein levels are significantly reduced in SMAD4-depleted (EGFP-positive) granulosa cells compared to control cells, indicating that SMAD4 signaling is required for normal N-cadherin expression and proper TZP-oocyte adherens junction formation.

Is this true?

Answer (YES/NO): YES